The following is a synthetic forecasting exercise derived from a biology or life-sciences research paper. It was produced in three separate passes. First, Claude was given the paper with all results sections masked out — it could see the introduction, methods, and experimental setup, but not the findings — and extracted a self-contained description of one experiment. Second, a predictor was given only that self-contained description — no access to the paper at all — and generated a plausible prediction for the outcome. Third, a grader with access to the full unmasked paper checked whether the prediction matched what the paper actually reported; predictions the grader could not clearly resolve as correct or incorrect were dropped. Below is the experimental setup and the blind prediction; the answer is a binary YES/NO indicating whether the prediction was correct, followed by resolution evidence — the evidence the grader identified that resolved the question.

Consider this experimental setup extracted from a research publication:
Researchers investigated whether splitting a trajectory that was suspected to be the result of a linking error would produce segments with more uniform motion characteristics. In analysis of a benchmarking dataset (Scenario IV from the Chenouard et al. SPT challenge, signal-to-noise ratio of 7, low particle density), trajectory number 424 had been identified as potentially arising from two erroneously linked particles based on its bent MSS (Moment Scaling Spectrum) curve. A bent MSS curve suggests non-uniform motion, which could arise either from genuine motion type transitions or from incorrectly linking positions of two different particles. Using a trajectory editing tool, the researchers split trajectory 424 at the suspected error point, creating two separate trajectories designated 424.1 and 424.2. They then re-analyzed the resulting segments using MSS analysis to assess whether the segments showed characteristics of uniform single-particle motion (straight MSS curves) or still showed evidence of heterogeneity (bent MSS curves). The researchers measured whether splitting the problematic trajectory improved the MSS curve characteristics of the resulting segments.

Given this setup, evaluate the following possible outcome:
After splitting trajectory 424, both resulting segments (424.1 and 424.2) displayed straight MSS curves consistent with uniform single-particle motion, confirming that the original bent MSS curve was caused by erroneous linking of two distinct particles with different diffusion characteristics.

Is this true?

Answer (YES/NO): NO